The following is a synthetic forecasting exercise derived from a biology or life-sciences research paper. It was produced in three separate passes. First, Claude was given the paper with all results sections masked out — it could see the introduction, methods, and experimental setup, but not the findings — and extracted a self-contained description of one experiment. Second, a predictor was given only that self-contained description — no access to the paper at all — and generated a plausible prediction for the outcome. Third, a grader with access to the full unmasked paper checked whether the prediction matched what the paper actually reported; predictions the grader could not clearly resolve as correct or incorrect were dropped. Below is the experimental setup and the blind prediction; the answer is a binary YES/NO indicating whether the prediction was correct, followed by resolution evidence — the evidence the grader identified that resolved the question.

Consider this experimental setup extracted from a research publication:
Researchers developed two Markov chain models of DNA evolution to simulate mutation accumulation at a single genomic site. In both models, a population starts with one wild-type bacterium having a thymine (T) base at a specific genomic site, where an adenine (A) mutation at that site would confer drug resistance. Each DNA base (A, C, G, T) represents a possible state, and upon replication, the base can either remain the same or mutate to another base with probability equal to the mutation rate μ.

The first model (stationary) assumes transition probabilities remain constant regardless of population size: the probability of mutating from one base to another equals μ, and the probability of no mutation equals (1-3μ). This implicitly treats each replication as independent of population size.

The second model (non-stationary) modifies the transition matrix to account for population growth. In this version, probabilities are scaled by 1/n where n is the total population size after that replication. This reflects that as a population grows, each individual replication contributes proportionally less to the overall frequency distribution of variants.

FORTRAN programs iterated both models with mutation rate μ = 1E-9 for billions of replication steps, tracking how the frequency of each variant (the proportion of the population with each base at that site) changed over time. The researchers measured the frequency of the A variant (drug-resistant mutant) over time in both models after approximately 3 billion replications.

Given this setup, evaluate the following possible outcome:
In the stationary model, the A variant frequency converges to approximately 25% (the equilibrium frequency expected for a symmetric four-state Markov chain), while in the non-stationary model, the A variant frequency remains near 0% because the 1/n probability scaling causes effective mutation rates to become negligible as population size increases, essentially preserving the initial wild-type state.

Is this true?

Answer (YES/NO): YES